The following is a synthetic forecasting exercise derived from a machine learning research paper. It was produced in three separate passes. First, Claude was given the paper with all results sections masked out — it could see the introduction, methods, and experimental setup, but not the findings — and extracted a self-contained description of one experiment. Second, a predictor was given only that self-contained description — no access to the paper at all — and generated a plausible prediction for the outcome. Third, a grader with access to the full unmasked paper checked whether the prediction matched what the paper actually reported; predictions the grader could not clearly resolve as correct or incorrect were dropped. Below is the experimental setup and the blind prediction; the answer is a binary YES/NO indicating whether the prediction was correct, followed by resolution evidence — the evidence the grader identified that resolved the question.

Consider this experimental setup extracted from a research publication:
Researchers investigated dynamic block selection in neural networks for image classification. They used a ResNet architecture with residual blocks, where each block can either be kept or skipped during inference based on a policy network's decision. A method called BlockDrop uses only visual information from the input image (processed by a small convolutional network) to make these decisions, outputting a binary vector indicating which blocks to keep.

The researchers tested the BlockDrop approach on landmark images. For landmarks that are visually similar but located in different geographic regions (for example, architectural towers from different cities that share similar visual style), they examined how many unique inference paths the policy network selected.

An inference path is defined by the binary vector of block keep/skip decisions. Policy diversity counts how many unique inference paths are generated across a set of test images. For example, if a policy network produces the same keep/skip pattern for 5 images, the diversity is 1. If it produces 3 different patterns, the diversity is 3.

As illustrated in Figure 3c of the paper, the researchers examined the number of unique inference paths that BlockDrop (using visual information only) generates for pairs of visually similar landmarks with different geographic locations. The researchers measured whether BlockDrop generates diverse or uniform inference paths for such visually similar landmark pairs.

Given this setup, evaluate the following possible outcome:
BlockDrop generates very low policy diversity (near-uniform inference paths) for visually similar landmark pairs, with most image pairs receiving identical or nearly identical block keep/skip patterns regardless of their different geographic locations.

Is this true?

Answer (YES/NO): YES